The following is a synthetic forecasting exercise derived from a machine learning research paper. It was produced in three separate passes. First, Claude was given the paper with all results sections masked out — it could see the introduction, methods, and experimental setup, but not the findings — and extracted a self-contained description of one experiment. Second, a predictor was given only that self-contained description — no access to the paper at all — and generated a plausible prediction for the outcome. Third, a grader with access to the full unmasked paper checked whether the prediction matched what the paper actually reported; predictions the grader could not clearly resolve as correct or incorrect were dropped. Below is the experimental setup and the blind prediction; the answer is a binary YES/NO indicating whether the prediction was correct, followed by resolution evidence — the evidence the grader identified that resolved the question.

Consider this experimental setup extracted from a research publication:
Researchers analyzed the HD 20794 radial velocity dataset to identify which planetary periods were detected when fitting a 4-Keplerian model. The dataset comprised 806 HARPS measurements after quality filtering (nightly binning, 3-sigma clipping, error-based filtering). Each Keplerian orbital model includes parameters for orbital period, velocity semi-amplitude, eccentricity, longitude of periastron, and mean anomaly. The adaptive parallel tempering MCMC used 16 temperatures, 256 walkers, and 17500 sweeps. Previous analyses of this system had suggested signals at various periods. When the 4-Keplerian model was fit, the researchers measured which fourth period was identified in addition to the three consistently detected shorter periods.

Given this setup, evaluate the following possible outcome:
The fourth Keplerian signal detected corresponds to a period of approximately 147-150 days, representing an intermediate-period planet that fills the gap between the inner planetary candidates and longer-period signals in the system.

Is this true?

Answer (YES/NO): NO